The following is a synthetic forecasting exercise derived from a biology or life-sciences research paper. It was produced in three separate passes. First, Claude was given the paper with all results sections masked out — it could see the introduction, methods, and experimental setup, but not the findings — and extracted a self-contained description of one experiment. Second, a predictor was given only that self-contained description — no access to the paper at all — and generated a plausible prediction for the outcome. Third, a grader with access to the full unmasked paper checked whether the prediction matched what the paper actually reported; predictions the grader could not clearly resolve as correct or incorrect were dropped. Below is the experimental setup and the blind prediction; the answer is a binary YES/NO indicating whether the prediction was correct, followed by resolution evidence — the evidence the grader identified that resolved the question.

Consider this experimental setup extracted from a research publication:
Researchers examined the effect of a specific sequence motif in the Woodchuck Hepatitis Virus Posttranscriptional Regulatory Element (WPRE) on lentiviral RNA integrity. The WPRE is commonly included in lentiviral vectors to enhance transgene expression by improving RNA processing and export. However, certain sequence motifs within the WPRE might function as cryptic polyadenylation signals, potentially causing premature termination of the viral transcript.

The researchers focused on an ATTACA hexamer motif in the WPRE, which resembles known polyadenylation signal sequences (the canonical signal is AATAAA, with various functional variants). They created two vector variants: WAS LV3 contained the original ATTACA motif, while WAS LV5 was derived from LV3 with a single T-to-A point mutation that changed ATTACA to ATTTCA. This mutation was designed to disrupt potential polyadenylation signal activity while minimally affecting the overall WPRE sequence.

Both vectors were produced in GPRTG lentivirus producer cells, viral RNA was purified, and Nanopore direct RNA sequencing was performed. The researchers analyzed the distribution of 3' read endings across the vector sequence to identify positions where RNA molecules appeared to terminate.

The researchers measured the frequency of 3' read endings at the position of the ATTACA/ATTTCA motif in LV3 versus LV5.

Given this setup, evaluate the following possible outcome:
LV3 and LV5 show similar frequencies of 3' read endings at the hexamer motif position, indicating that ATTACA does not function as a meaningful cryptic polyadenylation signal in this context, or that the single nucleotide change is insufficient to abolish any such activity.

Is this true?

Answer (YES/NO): NO